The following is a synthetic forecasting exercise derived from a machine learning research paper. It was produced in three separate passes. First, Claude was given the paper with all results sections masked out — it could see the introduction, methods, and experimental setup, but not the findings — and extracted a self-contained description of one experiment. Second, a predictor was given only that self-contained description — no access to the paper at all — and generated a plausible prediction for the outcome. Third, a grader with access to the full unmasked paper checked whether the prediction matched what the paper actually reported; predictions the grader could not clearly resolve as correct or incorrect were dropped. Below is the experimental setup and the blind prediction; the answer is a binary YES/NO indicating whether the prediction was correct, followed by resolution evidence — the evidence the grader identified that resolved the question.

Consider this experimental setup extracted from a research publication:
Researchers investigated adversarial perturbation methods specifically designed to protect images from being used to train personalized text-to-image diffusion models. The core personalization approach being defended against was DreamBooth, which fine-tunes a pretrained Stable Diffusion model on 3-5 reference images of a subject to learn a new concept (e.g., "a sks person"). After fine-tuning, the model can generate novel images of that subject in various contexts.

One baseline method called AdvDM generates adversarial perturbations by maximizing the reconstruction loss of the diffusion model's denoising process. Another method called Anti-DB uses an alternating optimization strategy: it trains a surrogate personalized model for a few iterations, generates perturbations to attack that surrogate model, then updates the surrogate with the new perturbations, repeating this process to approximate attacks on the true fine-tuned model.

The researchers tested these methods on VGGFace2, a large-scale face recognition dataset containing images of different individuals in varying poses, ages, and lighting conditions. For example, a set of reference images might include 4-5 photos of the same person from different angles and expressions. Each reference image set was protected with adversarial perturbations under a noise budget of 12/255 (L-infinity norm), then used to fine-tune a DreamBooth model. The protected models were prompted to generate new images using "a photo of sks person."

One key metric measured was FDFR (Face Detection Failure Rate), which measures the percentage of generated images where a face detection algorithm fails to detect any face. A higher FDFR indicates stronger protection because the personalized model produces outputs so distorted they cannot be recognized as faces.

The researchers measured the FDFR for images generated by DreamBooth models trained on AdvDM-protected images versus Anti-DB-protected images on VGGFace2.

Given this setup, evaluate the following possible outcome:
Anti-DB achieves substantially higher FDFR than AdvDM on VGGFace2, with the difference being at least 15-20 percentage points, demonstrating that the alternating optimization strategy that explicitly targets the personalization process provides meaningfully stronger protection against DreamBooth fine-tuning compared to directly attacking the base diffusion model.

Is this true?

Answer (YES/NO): NO